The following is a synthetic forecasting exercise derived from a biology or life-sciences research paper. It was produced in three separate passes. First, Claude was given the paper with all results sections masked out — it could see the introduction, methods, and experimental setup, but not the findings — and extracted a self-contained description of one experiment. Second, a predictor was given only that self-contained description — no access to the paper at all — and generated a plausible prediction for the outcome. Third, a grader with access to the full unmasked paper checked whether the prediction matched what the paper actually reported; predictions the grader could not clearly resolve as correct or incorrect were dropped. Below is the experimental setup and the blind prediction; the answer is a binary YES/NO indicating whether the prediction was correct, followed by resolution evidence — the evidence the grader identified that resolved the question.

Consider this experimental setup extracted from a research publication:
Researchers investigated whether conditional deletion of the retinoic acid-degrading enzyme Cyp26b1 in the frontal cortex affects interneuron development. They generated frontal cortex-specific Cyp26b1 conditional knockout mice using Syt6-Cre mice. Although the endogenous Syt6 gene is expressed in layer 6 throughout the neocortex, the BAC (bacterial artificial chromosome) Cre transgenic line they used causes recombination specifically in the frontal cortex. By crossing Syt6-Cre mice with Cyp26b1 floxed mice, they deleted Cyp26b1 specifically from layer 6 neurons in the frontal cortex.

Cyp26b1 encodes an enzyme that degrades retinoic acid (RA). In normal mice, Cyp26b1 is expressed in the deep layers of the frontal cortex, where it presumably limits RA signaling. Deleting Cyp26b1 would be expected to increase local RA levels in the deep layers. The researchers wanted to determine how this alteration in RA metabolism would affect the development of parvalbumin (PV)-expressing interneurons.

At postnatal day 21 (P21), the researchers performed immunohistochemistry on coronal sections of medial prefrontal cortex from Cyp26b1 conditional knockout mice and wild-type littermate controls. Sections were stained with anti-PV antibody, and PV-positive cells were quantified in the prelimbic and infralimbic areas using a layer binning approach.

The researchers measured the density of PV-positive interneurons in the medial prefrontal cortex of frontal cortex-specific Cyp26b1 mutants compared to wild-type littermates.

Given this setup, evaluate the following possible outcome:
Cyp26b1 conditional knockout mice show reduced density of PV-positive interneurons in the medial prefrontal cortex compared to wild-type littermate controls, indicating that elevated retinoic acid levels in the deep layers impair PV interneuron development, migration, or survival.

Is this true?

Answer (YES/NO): NO